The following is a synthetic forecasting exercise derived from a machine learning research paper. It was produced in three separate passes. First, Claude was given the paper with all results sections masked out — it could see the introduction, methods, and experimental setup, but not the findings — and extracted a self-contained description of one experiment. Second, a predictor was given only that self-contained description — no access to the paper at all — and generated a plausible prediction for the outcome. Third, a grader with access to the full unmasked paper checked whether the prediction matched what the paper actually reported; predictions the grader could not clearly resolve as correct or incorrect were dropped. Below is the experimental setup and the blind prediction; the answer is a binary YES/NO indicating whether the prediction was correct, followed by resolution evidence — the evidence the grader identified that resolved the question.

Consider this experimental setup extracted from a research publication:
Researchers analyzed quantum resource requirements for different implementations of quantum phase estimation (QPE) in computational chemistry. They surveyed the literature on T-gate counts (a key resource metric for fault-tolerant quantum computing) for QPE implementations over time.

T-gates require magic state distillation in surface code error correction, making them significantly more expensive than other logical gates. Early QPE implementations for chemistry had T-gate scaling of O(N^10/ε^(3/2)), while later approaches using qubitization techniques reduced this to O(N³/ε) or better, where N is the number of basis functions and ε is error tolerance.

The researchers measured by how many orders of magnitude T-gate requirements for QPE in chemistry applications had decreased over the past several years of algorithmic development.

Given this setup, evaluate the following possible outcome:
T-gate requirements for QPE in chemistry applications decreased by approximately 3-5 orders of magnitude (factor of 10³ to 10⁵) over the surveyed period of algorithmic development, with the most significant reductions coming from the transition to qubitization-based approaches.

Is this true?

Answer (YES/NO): NO